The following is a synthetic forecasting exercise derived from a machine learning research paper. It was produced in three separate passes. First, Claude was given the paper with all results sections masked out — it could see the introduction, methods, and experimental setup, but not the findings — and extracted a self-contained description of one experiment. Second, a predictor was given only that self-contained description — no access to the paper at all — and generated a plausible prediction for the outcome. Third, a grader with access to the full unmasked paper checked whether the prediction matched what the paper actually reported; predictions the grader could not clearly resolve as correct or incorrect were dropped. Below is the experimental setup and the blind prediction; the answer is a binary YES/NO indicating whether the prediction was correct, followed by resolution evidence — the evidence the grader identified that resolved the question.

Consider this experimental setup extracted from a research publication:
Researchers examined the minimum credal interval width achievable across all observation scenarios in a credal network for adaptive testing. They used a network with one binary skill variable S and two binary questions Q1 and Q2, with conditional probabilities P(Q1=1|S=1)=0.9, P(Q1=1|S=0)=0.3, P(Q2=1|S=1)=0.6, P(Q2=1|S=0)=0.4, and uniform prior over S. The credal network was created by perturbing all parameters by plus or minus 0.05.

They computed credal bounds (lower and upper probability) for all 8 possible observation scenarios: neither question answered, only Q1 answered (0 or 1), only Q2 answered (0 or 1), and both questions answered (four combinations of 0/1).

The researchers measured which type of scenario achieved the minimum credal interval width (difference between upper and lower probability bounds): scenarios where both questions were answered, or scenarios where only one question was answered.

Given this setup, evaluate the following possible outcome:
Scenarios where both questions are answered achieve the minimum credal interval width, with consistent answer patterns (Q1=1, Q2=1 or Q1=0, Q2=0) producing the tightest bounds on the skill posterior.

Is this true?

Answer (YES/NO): NO